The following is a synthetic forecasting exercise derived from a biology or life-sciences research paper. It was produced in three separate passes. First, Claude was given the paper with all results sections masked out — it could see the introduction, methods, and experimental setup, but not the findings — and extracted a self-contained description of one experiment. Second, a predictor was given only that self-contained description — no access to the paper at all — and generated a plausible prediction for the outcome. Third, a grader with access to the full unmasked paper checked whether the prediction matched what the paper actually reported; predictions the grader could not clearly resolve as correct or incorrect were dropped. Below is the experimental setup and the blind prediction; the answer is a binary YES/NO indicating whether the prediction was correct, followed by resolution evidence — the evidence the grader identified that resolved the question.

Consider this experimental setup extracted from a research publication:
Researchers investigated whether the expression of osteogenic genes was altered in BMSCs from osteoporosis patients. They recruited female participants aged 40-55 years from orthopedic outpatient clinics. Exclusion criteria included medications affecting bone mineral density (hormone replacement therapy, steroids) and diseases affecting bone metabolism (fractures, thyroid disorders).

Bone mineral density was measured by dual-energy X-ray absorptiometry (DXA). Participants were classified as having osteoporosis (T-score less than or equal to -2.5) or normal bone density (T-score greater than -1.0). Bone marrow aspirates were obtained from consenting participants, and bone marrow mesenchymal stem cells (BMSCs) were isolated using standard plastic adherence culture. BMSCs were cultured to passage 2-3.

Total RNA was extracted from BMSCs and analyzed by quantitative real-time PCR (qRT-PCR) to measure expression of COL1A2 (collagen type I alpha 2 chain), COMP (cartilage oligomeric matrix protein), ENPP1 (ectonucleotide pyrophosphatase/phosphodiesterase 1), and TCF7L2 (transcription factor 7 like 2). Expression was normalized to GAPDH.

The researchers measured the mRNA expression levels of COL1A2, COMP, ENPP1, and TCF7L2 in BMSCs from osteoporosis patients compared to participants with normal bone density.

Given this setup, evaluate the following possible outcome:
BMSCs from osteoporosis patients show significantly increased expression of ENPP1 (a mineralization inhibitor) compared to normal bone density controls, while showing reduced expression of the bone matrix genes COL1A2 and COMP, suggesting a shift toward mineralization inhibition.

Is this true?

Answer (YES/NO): NO